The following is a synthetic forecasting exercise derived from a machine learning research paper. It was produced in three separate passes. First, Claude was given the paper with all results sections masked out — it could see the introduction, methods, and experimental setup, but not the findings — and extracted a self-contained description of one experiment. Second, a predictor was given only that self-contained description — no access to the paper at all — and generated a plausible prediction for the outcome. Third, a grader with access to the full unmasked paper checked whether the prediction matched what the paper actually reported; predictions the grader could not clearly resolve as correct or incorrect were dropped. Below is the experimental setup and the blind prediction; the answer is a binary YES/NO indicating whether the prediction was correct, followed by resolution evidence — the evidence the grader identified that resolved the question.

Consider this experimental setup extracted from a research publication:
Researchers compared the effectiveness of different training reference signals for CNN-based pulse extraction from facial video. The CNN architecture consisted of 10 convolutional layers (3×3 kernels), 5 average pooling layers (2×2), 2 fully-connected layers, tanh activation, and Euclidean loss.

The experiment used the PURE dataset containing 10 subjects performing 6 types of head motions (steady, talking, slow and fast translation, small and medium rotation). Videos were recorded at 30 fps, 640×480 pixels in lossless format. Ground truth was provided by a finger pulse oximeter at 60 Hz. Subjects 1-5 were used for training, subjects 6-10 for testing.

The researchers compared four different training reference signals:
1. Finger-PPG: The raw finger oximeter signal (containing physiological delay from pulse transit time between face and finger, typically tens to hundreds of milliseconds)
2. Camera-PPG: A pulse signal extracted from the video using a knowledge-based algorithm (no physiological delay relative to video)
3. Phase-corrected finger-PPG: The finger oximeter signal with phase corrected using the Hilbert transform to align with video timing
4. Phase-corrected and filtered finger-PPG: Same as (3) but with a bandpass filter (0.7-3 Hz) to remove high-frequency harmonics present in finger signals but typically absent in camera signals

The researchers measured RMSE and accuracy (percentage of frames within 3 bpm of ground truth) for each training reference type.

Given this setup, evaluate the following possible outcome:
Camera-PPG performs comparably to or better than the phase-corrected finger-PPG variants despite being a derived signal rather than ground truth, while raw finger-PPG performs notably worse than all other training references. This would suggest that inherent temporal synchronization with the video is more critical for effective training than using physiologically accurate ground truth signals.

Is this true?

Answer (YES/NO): NO